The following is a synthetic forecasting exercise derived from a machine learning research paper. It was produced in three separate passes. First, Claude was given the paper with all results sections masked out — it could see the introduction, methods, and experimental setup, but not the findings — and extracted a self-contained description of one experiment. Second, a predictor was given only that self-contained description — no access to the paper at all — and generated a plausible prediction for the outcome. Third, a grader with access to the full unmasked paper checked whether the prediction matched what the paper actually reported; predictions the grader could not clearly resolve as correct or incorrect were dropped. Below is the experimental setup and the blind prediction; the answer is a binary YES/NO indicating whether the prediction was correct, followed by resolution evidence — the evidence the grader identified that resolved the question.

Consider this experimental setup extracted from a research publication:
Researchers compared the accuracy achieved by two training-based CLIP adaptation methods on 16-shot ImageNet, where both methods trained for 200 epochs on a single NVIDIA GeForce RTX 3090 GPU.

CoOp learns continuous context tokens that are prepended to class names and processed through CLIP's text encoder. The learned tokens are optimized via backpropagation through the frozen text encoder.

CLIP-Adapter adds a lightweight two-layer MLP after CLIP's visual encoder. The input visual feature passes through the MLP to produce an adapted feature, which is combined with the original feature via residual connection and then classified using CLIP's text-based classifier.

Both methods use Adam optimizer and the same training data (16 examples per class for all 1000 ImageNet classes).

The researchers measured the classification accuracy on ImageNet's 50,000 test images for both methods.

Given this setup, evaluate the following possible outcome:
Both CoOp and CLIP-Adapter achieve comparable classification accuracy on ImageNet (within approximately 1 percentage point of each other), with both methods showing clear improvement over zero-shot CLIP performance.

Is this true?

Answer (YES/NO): YES